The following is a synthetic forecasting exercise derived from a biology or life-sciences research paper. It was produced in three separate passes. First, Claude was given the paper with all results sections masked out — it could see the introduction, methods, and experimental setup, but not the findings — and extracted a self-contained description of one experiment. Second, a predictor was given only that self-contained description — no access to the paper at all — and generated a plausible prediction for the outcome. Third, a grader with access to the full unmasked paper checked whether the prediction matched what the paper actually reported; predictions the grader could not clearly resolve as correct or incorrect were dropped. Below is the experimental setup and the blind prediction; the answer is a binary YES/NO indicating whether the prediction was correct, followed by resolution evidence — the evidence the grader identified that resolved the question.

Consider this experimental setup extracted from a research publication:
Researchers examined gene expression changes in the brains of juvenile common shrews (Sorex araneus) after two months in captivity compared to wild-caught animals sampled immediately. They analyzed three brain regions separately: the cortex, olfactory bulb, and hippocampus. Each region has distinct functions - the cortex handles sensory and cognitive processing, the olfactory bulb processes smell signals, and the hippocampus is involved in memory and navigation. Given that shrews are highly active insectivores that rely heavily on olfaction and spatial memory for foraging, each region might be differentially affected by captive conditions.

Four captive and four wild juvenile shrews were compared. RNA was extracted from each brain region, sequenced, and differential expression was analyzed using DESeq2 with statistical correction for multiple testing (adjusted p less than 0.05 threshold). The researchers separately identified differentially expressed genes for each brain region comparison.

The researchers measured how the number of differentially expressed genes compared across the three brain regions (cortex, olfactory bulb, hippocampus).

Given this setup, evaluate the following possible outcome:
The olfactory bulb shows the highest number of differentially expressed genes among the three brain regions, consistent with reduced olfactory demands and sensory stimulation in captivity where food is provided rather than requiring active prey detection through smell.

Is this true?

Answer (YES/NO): NO